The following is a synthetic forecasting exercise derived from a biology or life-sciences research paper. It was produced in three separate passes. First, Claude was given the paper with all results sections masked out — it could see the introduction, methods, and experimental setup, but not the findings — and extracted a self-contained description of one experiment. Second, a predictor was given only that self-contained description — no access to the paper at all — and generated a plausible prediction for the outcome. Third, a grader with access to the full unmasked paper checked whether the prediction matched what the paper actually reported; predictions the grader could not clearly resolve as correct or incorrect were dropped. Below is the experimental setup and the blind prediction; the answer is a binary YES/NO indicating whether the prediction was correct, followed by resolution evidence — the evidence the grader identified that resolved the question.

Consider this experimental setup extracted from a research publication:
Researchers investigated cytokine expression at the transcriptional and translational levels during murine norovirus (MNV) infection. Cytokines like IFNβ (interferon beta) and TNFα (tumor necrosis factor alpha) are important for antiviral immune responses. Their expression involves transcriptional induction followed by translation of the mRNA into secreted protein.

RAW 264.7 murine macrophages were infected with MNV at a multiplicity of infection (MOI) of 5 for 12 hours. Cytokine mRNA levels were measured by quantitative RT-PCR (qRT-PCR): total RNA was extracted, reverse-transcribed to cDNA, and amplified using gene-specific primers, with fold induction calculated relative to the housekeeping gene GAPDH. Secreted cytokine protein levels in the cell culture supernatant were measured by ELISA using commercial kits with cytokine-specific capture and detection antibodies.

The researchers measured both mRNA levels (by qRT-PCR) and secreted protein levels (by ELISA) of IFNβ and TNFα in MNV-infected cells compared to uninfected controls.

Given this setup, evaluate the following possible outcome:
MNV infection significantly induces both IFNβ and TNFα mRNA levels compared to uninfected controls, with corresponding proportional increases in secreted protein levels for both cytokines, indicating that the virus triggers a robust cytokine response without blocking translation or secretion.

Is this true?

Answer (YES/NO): NO